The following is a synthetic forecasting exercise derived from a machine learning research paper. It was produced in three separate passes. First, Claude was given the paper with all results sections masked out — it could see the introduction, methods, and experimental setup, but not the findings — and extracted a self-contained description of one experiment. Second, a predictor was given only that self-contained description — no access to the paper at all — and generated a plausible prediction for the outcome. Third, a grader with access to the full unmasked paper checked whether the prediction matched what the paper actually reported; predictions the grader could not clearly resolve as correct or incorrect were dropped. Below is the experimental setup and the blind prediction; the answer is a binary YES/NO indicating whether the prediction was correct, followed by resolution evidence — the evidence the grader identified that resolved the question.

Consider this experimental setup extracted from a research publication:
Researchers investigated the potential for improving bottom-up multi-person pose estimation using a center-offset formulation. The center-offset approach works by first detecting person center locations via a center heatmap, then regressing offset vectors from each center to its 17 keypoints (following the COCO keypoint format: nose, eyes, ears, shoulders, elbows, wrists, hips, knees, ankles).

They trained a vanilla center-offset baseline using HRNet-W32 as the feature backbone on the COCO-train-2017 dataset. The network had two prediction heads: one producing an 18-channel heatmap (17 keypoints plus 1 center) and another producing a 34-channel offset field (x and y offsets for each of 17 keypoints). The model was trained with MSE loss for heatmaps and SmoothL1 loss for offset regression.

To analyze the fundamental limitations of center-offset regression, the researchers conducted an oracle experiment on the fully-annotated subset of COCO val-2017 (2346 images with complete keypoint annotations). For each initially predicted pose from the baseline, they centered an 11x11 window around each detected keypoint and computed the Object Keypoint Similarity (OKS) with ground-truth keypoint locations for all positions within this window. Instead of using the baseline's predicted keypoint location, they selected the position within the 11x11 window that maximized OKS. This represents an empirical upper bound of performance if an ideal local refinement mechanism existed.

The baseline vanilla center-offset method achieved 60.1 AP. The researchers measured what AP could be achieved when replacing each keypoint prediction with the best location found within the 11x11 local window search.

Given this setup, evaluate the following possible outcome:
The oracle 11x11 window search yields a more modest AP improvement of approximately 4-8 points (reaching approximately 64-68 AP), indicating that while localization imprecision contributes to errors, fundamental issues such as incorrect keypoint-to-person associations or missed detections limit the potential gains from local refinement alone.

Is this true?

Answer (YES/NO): NO